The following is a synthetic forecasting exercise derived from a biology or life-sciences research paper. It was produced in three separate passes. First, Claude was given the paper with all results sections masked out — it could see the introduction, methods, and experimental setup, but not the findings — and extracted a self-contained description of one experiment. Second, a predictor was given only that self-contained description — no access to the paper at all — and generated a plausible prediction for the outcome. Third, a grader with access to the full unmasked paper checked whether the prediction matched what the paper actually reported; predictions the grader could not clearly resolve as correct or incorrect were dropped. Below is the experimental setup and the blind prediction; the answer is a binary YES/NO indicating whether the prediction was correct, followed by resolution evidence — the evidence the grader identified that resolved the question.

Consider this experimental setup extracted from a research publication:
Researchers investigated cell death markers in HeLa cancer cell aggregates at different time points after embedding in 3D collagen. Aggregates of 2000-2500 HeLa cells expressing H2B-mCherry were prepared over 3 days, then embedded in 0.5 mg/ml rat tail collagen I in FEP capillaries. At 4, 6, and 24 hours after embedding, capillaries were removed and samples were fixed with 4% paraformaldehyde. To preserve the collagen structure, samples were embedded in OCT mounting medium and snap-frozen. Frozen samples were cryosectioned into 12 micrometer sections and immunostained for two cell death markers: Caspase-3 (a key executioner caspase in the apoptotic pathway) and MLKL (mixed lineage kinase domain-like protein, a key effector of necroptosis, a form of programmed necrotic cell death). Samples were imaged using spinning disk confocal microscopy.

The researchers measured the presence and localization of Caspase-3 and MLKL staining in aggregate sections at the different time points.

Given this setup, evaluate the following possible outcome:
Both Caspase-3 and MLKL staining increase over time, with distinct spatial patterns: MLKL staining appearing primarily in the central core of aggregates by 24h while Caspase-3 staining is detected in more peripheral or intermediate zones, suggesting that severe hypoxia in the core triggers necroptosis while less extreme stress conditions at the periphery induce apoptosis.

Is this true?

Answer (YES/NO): NO